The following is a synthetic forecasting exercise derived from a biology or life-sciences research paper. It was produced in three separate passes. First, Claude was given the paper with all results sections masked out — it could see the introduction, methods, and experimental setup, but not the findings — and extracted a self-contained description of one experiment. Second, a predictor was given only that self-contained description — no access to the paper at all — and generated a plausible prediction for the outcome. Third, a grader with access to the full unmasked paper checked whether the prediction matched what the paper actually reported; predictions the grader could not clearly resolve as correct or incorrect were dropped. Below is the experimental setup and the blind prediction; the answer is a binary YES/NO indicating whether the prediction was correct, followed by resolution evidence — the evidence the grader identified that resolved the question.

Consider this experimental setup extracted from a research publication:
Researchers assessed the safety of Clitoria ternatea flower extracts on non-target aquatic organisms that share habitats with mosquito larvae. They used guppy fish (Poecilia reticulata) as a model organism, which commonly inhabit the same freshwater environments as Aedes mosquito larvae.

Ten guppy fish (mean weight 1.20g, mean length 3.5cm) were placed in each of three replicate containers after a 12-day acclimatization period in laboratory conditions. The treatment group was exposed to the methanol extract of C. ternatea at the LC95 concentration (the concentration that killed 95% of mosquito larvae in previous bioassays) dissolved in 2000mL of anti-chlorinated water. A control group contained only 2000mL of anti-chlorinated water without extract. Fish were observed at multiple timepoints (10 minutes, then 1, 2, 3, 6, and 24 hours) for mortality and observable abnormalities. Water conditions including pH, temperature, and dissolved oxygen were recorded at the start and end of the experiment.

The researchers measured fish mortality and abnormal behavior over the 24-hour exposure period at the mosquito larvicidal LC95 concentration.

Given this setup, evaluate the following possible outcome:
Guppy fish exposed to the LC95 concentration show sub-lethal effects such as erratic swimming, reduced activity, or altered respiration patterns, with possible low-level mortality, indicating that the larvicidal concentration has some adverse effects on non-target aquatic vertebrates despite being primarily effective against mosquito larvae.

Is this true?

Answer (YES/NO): NO